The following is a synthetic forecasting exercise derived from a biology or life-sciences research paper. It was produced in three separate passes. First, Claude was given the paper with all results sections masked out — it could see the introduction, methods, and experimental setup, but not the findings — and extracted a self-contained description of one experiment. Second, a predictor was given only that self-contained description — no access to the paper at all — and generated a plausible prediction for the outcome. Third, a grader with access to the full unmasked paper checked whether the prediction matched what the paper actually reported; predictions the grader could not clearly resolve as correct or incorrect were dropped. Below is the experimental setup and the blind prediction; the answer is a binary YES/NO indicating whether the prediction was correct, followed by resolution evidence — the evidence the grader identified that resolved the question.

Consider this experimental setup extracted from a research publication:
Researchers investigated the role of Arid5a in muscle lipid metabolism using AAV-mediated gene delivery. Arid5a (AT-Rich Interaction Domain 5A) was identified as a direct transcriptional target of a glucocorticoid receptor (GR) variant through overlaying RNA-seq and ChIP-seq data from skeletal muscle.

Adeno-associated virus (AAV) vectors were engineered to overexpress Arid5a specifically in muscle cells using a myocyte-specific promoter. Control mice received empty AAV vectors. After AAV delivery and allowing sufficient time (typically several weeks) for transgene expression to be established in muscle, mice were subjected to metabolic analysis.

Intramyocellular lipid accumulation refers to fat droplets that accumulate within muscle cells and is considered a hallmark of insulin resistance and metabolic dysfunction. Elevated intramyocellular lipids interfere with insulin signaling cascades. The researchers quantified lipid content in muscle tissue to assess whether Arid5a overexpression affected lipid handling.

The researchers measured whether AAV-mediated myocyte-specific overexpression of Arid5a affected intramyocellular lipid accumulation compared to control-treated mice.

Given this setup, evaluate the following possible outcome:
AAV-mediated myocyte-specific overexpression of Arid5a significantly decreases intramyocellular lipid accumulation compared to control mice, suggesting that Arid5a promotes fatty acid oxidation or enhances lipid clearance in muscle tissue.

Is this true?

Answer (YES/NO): NO